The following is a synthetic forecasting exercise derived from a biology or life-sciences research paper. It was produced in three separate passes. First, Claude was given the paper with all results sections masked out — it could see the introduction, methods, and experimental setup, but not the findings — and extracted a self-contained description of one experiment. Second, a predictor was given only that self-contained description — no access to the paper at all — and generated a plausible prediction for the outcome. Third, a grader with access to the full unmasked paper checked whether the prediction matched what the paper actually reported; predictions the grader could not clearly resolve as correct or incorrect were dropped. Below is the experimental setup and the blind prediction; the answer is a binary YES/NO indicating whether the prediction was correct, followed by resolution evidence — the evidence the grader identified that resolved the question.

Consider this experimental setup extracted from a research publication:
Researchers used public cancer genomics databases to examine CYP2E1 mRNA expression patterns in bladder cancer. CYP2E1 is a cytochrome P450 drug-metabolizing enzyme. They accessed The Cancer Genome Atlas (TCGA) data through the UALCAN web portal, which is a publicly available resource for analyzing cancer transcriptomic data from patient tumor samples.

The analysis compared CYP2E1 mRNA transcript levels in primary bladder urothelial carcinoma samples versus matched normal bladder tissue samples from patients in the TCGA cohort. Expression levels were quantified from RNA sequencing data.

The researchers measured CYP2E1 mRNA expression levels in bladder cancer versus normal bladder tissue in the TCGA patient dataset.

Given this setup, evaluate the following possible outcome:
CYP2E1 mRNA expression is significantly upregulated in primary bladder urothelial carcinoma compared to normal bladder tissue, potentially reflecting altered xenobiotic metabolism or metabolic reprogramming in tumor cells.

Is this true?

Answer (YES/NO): NO